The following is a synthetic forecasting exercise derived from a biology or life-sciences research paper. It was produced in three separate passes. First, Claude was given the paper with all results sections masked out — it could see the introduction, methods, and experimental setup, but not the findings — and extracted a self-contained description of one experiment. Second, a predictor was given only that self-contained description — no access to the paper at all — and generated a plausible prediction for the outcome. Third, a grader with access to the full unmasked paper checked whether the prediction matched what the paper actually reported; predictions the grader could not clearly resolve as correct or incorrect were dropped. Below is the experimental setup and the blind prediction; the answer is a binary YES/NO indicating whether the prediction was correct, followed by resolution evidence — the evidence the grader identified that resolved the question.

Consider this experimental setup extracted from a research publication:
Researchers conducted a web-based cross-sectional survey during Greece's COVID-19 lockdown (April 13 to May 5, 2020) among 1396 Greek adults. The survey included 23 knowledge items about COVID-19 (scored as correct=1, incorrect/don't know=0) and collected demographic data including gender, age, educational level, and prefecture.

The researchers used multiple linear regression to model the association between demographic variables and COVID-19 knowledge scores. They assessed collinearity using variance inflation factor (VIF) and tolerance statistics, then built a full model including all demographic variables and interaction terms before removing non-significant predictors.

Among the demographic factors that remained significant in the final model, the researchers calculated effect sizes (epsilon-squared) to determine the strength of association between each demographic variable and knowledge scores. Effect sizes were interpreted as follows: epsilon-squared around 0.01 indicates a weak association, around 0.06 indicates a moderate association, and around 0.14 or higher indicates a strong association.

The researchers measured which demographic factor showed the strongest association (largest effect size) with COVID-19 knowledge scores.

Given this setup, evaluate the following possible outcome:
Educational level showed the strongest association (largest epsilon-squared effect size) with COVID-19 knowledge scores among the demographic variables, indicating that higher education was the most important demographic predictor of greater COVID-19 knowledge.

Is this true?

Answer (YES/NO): YES